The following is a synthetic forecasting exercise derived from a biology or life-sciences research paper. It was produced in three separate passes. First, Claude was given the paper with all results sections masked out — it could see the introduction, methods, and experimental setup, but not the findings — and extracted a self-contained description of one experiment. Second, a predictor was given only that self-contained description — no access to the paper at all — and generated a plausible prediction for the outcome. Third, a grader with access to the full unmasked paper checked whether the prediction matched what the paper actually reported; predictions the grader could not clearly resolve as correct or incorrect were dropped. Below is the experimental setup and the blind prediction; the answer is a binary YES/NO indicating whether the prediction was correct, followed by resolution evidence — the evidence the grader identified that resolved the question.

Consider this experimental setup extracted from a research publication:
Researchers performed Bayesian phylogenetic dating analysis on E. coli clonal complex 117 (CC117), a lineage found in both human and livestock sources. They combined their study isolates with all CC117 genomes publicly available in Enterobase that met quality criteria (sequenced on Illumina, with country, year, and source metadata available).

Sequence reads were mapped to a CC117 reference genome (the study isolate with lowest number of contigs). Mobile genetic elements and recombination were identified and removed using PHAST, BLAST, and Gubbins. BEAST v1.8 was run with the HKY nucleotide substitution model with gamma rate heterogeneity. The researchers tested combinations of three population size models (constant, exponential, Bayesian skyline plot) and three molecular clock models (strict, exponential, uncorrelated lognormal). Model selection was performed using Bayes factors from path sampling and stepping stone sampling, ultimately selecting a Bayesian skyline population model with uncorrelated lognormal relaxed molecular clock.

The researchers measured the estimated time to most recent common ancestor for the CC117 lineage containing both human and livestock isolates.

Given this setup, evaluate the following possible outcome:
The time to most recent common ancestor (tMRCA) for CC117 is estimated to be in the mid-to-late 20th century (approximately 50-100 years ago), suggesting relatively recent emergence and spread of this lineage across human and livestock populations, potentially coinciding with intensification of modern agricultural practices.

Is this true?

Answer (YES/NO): NO